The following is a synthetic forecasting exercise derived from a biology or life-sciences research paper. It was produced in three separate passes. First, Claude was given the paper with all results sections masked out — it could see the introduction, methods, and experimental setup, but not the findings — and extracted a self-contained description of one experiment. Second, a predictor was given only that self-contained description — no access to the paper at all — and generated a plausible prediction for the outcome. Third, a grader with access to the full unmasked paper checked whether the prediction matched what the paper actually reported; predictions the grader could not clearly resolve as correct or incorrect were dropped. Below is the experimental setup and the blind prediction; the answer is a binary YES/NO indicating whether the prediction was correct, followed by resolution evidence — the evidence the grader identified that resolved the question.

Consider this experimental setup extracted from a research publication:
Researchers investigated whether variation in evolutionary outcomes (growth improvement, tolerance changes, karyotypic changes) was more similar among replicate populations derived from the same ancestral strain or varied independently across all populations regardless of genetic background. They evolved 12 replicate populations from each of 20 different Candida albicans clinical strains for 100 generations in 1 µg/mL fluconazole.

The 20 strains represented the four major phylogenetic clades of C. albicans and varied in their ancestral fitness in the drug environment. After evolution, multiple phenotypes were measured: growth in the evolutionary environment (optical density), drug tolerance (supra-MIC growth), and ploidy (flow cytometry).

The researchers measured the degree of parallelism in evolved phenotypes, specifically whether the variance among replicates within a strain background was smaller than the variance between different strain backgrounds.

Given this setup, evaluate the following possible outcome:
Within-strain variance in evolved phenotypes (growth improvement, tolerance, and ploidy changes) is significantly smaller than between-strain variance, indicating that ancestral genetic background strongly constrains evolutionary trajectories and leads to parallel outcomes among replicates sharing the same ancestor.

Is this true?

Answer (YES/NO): NO